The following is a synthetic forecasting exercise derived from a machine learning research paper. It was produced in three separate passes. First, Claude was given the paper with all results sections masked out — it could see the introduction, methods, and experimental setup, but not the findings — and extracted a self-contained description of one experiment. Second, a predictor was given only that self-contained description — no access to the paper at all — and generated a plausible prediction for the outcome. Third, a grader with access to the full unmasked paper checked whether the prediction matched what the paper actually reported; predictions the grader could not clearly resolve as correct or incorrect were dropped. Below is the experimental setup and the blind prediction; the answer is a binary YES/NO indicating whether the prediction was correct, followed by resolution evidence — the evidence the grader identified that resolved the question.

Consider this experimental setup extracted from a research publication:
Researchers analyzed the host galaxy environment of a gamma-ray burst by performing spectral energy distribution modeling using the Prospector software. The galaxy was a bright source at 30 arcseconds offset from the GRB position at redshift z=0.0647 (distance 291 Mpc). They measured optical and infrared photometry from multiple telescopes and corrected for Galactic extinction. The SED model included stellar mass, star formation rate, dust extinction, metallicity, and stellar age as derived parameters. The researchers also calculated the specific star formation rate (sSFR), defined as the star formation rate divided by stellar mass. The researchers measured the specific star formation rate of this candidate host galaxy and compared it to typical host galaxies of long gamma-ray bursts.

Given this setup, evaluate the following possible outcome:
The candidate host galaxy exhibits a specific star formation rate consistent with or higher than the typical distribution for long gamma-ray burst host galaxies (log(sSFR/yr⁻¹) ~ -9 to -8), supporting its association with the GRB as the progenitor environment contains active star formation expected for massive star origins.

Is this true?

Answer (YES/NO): NO